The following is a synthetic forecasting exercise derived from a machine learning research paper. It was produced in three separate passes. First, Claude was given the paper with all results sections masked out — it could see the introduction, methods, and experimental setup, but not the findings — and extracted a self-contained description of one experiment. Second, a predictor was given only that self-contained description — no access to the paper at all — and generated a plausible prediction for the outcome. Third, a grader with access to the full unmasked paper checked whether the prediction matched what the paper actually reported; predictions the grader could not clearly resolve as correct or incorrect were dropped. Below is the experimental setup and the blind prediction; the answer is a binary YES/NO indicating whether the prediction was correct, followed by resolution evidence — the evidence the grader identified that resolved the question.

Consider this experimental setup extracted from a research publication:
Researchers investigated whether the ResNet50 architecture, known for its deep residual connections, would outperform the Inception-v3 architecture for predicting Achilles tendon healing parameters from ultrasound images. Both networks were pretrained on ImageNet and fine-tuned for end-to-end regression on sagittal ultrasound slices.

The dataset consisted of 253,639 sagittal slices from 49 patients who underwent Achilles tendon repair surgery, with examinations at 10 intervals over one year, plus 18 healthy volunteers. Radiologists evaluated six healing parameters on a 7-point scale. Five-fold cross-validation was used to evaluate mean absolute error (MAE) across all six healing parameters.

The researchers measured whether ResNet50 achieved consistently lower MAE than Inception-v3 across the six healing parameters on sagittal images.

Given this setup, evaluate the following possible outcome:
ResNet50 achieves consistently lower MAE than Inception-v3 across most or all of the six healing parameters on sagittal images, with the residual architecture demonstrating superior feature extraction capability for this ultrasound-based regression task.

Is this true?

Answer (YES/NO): NO